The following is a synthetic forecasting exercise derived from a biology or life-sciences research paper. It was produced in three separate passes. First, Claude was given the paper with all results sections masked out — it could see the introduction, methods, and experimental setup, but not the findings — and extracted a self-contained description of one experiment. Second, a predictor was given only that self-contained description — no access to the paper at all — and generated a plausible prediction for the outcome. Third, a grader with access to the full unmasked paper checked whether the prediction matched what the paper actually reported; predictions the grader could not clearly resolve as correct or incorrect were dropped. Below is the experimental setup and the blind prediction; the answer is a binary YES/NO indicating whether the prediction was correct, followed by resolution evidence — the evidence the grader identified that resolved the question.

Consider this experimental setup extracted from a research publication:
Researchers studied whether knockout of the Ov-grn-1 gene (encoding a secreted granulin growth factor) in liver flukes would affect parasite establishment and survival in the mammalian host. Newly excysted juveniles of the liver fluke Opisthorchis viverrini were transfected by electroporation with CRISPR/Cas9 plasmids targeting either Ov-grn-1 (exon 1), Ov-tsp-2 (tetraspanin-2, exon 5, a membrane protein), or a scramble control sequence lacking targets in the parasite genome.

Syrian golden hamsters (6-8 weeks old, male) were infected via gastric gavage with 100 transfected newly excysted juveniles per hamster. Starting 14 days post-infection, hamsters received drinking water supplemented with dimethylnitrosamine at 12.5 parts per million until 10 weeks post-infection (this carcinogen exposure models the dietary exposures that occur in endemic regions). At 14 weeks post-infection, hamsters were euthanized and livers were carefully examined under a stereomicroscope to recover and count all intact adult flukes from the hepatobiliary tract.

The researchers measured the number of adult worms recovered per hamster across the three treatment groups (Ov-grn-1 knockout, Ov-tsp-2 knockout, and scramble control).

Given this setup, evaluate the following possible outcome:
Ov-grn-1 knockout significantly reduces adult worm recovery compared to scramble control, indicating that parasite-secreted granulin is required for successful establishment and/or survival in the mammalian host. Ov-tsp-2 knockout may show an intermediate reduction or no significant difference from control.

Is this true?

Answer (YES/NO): NO